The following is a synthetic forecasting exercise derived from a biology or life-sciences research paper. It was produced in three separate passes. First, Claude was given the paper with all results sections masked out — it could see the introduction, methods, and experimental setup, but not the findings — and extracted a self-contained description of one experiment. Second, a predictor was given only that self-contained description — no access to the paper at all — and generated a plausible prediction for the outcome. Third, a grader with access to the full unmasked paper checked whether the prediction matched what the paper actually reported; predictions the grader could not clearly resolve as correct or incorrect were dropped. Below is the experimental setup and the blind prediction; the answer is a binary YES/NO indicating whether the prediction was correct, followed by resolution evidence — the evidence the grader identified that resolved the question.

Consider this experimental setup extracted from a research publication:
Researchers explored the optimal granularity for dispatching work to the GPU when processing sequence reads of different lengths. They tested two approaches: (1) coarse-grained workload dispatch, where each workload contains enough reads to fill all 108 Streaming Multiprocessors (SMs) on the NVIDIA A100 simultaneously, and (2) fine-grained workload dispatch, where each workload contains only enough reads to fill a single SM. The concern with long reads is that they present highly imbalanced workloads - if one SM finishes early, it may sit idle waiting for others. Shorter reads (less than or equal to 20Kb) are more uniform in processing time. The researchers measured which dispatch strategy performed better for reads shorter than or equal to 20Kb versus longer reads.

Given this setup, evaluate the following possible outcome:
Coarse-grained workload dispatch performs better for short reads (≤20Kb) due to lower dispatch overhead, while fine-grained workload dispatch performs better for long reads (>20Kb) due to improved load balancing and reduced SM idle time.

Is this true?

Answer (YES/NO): YES